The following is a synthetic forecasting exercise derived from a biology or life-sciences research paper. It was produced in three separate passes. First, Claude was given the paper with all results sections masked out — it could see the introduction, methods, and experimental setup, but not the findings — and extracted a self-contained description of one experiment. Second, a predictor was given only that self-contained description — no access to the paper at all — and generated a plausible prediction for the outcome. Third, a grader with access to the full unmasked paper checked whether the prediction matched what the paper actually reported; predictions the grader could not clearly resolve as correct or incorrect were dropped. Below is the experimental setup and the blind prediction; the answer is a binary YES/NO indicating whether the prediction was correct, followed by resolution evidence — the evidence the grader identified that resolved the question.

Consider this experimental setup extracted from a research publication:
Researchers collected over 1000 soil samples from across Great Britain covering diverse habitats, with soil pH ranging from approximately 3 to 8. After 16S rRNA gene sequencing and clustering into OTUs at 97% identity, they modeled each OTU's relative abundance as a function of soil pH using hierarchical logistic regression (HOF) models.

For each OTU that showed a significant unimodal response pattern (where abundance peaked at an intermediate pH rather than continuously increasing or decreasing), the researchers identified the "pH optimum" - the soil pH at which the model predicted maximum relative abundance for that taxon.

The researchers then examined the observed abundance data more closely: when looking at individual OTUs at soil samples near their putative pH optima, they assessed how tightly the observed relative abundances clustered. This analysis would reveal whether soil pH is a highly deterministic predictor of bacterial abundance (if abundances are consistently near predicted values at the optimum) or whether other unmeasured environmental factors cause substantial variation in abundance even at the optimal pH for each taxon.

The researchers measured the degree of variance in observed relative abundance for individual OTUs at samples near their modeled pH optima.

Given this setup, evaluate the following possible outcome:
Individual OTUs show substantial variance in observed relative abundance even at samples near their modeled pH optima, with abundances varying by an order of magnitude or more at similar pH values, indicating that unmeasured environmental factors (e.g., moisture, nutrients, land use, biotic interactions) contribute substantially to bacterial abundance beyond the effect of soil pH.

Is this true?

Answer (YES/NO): YES